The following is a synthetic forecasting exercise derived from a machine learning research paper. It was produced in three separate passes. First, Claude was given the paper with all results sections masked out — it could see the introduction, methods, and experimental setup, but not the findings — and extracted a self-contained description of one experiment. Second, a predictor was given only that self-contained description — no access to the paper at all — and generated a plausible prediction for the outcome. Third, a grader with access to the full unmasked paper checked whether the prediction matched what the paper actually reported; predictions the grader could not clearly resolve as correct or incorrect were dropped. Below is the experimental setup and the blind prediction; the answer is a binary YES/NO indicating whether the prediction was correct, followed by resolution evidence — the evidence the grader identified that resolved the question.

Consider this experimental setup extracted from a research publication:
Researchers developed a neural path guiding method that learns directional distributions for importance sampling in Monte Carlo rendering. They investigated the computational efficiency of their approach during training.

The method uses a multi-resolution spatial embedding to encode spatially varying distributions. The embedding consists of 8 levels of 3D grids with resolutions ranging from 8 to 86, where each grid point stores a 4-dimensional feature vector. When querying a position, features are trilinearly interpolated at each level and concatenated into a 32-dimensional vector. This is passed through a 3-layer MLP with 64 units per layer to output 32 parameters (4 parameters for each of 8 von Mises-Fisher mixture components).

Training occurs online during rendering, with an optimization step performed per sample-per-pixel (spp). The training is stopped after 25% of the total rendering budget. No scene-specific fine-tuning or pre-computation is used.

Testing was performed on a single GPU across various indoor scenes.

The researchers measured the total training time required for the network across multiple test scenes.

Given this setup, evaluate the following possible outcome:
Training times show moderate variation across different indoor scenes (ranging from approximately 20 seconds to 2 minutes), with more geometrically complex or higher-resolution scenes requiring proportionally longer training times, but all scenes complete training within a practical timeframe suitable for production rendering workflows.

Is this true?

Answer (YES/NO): NO